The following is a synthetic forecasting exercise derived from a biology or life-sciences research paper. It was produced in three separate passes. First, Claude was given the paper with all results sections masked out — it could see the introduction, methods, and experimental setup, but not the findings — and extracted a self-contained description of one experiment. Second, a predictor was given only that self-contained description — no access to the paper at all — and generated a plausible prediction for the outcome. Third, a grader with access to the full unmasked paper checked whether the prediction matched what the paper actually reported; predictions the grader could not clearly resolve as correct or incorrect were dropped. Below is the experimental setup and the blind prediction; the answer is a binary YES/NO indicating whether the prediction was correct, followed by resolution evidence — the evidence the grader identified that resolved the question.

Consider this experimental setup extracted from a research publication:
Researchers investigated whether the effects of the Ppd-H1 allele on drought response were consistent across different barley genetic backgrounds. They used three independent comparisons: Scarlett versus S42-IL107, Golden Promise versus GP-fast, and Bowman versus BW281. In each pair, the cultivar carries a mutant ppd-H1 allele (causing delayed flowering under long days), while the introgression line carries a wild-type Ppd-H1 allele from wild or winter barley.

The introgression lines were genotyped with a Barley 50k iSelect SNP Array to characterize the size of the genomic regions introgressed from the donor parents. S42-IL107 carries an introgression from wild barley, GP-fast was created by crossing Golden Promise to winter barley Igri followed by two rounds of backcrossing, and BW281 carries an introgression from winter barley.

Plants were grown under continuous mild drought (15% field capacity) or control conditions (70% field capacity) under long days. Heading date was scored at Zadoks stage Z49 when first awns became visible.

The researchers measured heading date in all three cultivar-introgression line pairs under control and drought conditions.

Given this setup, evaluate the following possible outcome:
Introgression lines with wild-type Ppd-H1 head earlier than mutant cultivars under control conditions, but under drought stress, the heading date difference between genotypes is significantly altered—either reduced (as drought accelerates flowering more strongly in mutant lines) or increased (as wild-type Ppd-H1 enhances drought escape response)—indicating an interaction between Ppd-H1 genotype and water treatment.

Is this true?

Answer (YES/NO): YES